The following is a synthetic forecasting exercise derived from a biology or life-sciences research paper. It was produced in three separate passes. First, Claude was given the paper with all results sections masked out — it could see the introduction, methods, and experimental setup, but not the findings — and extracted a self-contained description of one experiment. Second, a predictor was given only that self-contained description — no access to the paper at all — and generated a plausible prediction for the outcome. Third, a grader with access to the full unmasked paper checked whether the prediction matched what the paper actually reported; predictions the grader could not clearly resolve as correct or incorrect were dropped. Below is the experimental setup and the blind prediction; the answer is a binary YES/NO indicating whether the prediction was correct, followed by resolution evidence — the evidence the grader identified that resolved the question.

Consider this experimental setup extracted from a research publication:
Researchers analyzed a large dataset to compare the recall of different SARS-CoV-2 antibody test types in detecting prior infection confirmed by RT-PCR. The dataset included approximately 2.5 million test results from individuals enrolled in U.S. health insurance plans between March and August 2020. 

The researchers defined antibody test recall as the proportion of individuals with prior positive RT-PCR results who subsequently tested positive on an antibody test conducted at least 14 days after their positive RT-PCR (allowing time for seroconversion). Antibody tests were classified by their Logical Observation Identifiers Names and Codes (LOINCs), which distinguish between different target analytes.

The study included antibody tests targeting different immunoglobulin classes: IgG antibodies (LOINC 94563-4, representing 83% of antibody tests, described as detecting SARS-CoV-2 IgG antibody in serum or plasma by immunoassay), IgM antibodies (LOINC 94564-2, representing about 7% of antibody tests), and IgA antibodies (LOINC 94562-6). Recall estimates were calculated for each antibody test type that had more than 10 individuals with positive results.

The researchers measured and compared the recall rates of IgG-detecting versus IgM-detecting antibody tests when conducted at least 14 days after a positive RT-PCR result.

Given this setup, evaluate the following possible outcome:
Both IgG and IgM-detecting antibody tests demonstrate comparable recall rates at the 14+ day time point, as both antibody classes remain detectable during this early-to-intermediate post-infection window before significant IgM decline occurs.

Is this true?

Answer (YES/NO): NO